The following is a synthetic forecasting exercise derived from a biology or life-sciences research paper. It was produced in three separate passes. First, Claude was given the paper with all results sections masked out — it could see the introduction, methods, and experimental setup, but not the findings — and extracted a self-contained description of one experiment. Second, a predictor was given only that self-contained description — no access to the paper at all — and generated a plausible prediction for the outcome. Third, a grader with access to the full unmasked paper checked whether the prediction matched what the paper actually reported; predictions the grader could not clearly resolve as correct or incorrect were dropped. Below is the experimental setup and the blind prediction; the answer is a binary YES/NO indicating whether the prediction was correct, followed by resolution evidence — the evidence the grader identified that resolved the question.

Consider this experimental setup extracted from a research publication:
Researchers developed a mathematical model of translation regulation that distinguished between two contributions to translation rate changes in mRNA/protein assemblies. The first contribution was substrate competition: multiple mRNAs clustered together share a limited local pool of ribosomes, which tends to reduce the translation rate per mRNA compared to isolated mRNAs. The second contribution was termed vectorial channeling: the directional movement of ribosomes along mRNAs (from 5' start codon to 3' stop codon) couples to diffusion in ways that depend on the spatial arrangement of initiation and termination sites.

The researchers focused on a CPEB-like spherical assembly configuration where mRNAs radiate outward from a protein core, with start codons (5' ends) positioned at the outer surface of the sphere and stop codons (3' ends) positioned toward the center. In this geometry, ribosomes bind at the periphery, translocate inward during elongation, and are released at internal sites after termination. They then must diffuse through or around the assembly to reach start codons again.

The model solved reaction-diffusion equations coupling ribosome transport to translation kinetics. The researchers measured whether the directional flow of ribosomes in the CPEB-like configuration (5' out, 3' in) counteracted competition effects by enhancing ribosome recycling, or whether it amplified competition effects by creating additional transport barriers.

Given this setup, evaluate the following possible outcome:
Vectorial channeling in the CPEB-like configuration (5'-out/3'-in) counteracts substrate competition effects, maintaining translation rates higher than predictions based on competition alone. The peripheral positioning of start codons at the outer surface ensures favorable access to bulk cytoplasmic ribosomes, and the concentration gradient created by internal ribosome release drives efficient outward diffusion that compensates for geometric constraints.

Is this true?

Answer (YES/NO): YES